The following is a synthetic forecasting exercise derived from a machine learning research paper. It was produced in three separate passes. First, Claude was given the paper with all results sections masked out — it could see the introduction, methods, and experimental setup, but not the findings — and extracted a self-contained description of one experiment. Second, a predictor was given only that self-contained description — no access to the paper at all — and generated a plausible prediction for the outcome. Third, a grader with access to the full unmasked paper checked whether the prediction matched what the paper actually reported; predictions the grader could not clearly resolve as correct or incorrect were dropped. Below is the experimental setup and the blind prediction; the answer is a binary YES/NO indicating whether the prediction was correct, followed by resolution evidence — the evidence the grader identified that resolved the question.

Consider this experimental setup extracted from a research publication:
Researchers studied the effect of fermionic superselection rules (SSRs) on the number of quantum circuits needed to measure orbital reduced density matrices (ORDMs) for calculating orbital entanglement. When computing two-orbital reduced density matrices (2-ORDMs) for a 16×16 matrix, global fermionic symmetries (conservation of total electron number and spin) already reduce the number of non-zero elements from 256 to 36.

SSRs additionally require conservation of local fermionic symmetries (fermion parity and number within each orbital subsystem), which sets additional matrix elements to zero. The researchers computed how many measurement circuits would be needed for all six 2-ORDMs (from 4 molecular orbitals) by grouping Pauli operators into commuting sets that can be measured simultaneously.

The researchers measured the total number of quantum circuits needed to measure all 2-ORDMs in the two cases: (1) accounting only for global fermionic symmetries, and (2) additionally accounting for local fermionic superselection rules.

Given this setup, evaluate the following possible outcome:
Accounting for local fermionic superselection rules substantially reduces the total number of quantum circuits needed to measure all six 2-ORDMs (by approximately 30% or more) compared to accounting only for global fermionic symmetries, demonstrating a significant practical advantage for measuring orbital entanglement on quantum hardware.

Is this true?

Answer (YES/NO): YES